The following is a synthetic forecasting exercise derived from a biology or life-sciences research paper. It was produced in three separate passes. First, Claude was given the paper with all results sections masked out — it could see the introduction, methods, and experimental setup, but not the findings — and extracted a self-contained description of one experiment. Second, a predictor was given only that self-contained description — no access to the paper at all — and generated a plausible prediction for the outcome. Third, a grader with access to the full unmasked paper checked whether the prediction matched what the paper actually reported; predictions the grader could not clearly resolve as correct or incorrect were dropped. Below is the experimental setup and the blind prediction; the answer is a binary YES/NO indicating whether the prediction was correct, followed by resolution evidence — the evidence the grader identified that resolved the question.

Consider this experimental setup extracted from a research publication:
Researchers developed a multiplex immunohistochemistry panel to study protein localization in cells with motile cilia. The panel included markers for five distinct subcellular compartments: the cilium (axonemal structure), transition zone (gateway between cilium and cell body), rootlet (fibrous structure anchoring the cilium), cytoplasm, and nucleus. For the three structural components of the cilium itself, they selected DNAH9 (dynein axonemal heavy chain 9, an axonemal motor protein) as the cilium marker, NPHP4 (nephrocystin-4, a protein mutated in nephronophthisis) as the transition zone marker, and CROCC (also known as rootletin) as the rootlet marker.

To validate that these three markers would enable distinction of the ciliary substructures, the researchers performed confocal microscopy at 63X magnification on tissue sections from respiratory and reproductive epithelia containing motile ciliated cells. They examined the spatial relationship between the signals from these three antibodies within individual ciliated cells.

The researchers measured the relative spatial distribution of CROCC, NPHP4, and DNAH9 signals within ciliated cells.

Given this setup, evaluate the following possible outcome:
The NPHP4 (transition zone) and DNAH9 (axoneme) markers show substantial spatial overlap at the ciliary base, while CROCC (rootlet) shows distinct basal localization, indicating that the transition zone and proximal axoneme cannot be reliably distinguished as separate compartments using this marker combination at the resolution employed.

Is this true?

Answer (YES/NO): NO